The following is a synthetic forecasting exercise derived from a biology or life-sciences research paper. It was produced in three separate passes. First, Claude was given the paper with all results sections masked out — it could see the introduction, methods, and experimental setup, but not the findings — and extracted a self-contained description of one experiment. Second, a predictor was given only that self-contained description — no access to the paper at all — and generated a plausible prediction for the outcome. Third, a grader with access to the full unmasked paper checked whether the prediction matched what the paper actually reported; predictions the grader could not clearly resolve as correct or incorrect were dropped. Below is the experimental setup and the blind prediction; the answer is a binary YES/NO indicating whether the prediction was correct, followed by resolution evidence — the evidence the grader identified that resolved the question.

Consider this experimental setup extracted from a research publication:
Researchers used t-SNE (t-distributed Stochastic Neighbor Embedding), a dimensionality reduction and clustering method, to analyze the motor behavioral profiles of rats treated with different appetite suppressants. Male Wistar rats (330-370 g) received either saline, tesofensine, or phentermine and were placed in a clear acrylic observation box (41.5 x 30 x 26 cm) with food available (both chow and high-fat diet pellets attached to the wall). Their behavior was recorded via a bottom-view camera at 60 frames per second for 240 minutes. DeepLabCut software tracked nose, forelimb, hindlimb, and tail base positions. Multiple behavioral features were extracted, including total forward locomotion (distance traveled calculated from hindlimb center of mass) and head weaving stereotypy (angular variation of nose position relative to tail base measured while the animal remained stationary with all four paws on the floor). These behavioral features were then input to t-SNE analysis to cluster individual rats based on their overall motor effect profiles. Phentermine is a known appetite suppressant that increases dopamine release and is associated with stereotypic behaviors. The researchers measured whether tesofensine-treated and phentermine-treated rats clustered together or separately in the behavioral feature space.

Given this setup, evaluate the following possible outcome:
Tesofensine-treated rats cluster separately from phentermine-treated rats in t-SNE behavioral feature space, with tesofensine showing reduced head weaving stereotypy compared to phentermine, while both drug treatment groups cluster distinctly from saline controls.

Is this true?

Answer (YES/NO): NO